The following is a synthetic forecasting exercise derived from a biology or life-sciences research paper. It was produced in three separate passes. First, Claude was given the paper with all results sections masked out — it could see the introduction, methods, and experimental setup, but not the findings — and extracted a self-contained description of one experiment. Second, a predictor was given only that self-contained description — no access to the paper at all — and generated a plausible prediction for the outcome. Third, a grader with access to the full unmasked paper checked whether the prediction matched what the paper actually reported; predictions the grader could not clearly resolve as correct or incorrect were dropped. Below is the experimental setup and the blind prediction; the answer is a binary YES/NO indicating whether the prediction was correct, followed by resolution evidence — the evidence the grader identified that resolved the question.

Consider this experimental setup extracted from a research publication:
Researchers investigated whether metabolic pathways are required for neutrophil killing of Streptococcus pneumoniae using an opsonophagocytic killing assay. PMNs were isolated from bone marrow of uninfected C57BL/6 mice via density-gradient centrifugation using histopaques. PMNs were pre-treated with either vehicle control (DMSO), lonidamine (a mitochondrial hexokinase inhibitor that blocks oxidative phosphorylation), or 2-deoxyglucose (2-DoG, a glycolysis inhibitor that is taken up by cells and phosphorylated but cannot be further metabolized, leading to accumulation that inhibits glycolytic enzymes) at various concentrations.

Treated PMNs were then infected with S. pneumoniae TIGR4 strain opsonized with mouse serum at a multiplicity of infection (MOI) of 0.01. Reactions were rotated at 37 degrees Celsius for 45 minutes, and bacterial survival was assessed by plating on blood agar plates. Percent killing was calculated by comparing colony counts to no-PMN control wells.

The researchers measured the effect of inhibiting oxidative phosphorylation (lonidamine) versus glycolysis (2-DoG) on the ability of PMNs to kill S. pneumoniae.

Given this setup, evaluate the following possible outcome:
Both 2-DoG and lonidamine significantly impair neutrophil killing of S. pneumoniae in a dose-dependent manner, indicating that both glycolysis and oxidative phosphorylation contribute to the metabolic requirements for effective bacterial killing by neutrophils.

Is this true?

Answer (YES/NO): NO